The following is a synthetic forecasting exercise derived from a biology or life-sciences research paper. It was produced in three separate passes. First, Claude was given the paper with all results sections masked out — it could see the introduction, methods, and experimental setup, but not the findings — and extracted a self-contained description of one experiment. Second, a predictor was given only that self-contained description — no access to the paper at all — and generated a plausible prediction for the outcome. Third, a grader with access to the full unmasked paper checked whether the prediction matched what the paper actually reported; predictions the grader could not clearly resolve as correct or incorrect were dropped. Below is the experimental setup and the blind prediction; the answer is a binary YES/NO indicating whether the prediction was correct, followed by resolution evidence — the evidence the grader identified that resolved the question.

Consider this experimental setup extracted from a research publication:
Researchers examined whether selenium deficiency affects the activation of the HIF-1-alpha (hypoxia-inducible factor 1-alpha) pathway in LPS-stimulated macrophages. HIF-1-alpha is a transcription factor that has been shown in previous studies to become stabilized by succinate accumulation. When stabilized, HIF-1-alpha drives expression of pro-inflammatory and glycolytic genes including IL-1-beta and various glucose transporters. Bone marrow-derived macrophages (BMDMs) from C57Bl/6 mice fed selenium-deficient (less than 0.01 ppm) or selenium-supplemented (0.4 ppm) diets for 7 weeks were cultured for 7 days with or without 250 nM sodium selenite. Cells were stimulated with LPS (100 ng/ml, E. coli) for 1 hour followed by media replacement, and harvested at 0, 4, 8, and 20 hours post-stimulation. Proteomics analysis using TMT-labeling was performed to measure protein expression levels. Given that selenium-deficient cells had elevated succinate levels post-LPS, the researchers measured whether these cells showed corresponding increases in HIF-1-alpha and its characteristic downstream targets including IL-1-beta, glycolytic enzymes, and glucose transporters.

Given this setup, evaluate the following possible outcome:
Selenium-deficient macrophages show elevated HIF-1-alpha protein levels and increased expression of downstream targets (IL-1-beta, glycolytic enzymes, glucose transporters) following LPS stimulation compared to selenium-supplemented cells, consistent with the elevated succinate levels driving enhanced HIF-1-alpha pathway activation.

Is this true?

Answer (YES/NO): NO